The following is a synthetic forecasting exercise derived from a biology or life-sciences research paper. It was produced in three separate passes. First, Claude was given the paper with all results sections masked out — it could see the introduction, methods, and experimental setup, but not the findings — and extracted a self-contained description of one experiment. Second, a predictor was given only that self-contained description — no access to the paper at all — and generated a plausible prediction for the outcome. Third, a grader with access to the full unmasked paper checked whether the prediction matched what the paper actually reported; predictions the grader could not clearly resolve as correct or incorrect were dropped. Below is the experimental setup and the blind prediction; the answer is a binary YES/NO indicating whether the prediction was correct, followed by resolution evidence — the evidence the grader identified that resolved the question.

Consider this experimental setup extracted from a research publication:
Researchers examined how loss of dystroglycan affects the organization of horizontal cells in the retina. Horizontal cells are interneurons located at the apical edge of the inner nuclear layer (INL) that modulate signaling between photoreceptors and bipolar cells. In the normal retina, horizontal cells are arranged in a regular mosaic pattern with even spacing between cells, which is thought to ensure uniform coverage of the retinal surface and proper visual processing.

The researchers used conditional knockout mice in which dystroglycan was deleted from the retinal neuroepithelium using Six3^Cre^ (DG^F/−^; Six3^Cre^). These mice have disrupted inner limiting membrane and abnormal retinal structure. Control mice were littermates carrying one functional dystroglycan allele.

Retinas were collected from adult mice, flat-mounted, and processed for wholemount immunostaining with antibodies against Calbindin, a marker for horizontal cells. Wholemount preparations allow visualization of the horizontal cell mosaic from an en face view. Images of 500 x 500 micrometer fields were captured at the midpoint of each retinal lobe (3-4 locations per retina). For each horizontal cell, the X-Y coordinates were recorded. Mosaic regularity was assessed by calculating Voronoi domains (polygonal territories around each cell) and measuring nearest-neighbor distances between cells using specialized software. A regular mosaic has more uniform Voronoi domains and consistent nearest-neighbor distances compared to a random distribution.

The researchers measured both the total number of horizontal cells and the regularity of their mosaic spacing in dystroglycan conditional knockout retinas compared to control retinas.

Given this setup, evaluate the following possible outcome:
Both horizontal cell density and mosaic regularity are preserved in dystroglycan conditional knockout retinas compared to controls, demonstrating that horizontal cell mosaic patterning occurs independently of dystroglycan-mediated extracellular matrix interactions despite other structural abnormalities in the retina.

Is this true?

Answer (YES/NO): NO